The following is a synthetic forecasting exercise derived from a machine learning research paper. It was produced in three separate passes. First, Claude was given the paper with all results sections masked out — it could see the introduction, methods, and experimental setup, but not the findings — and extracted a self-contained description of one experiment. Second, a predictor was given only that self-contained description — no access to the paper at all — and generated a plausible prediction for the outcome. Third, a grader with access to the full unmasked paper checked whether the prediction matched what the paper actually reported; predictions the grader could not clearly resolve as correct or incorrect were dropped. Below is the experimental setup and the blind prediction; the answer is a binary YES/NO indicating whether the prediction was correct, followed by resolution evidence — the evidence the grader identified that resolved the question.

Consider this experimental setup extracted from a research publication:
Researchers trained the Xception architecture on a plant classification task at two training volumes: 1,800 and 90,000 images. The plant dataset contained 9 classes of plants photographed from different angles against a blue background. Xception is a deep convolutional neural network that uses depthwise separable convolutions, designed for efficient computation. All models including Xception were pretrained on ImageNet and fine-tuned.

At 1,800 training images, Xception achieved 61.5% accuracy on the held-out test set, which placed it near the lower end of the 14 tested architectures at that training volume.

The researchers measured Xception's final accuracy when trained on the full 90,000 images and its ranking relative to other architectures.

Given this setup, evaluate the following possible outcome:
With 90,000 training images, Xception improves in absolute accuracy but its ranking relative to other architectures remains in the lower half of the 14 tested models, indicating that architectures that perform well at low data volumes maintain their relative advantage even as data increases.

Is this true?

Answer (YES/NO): NO